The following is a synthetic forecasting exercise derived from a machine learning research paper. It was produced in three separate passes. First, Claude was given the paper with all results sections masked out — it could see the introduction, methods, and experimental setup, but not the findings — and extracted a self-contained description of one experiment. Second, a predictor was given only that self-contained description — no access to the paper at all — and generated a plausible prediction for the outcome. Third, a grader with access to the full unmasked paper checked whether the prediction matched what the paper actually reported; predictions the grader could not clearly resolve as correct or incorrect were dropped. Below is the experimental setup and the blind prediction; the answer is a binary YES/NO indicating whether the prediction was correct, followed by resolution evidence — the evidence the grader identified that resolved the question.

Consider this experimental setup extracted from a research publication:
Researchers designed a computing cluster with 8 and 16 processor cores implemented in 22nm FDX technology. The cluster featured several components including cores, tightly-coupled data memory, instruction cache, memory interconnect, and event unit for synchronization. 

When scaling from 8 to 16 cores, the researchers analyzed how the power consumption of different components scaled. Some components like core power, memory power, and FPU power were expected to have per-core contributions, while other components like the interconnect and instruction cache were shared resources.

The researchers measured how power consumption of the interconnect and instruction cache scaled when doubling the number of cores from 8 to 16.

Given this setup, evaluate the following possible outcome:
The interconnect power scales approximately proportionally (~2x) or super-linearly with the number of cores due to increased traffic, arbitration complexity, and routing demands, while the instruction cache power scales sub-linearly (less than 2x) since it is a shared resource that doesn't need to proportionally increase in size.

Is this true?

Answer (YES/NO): NO